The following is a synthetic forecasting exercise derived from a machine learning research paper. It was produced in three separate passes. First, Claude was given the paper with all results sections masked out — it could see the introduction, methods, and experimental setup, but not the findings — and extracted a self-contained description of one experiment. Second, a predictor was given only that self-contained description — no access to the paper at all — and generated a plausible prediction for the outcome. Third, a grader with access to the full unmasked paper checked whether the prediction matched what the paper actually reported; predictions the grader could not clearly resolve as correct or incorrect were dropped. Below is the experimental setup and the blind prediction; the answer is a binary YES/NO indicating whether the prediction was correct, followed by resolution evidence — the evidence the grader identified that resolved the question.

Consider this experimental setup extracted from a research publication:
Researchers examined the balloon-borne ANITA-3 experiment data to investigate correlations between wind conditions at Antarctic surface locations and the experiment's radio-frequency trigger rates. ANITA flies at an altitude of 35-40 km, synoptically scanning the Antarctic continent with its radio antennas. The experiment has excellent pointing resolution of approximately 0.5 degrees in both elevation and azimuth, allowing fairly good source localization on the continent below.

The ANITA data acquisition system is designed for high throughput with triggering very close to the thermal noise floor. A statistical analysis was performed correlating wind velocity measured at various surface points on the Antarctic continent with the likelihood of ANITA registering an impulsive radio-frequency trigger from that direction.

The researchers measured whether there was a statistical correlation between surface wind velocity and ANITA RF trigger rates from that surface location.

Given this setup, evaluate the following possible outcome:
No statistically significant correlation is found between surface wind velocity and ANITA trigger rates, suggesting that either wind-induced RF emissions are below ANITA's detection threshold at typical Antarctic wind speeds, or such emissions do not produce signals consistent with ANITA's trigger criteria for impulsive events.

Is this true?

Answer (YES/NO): NO